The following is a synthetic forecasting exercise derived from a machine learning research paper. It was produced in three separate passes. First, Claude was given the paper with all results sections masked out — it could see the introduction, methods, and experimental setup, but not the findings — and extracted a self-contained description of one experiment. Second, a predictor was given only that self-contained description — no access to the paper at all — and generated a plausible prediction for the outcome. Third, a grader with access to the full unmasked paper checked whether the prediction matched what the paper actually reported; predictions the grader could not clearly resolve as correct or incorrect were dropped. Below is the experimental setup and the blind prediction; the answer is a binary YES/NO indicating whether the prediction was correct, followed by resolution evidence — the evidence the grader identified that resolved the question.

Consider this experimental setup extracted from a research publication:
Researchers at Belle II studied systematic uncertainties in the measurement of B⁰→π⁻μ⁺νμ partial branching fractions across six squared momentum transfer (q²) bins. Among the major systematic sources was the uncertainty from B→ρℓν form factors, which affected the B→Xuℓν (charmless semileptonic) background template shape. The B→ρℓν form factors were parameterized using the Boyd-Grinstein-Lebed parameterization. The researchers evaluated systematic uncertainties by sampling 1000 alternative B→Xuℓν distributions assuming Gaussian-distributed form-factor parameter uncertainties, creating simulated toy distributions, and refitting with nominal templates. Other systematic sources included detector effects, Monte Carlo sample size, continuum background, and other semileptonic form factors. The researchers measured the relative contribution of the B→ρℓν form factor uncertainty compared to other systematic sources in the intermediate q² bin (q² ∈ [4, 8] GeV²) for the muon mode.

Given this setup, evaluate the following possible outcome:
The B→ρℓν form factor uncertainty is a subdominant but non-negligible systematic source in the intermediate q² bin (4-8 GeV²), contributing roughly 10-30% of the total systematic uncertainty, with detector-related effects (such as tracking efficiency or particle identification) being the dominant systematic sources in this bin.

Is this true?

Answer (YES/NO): NO